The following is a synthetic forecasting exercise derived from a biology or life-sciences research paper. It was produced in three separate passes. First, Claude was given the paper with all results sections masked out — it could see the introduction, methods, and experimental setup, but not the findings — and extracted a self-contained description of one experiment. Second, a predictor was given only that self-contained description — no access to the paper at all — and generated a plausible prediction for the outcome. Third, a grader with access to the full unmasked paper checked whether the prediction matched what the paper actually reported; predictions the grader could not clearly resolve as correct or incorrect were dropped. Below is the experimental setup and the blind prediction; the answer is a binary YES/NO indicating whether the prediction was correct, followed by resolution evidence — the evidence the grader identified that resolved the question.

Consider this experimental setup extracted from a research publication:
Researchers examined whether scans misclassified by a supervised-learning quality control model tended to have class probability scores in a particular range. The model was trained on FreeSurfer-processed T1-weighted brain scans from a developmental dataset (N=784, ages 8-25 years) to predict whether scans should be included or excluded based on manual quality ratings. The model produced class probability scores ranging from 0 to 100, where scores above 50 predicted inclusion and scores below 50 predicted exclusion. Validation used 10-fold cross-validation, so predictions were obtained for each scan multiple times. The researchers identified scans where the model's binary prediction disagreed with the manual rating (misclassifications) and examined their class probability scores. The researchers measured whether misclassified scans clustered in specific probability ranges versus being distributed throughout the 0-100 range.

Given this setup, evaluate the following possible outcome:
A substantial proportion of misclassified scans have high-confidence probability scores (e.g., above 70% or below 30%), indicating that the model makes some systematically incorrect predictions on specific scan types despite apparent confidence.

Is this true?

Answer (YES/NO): NO